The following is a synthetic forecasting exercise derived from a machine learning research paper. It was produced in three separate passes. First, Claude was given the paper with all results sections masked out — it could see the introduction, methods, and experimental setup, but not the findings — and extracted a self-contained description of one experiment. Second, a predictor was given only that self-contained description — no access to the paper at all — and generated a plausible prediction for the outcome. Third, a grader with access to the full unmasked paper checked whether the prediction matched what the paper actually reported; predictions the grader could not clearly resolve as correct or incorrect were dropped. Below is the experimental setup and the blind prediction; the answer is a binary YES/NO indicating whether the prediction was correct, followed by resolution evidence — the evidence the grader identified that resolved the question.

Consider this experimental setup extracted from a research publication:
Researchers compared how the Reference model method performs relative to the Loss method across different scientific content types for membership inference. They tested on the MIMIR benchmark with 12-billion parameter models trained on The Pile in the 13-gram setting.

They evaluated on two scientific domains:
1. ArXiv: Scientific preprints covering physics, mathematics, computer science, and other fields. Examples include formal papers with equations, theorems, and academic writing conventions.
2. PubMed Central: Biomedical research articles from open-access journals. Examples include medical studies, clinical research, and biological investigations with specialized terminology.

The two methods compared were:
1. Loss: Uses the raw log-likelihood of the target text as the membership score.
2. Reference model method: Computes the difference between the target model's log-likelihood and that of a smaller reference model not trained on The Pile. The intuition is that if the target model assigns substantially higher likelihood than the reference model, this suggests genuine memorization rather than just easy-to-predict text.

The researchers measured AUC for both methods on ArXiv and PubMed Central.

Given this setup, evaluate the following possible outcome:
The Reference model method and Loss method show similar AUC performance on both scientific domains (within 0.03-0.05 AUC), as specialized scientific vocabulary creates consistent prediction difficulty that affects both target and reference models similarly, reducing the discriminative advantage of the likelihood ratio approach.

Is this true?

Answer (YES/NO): NO